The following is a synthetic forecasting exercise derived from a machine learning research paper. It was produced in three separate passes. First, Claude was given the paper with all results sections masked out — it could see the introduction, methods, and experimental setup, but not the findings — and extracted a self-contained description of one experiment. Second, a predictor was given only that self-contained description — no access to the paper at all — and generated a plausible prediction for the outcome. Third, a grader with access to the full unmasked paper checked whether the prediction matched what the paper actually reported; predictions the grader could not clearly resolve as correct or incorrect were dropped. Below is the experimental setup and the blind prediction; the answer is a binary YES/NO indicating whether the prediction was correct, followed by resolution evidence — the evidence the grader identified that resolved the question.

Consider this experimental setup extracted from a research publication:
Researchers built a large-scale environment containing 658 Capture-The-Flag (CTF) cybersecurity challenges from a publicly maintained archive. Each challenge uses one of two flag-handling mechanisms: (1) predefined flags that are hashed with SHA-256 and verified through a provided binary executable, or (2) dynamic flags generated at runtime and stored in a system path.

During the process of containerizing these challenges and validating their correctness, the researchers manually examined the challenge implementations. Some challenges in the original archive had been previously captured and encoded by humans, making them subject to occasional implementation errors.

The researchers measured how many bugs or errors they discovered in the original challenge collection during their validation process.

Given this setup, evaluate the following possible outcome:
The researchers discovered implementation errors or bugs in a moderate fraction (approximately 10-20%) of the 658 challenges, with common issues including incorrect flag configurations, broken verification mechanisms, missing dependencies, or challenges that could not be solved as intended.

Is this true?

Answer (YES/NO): NO